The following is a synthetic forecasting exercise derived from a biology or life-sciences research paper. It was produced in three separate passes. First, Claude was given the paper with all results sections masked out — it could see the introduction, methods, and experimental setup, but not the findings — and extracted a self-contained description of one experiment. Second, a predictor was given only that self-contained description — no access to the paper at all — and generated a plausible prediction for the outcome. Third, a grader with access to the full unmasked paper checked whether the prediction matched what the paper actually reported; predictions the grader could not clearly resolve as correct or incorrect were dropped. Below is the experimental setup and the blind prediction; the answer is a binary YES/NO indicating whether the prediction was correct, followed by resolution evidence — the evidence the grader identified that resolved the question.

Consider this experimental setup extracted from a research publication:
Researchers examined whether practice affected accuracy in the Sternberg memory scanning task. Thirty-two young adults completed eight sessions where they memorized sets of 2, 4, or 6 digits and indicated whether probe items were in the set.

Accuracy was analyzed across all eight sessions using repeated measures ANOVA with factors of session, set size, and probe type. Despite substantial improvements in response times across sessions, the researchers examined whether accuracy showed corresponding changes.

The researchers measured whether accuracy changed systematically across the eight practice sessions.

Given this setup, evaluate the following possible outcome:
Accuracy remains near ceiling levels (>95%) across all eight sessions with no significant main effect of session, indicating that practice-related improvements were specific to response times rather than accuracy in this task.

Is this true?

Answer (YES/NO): NO